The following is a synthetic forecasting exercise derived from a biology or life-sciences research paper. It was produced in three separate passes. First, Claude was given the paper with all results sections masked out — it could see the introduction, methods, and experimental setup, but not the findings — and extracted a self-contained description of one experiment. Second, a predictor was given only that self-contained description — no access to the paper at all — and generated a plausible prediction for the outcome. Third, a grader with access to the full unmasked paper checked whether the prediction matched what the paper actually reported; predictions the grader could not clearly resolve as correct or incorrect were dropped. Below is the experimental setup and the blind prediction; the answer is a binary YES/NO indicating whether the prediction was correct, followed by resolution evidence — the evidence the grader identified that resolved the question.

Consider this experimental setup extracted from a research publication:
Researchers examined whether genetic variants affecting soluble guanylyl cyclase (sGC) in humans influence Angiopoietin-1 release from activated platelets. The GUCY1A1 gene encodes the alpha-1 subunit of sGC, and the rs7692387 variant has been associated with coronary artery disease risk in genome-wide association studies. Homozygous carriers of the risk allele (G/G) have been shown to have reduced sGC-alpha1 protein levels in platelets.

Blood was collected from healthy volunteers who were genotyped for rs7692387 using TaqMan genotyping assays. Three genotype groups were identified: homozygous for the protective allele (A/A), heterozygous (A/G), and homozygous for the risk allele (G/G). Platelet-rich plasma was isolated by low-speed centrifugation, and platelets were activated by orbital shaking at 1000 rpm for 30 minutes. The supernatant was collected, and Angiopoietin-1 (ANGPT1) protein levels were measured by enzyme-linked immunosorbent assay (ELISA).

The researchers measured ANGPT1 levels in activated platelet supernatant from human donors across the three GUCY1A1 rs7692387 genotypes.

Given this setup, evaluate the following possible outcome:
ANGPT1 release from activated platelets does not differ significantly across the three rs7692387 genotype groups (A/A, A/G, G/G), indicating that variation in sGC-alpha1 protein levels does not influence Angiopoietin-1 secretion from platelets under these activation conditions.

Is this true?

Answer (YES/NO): NO